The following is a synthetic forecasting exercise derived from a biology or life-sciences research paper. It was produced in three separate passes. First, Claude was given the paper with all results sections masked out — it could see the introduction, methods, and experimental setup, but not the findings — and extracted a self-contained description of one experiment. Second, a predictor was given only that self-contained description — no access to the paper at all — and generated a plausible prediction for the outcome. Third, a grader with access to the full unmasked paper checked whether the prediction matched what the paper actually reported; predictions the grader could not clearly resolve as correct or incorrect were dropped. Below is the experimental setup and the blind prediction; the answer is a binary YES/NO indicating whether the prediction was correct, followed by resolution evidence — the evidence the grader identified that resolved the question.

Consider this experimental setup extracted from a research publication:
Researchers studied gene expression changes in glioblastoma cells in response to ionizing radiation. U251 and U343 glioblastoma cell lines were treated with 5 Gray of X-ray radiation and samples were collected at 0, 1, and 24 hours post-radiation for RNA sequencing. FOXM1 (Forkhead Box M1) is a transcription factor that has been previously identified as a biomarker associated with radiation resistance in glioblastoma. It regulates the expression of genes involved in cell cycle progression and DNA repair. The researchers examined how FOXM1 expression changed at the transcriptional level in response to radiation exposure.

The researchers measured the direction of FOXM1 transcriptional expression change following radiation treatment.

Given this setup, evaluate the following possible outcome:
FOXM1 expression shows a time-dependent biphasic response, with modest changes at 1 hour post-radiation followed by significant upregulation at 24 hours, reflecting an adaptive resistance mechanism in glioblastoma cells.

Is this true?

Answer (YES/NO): NO